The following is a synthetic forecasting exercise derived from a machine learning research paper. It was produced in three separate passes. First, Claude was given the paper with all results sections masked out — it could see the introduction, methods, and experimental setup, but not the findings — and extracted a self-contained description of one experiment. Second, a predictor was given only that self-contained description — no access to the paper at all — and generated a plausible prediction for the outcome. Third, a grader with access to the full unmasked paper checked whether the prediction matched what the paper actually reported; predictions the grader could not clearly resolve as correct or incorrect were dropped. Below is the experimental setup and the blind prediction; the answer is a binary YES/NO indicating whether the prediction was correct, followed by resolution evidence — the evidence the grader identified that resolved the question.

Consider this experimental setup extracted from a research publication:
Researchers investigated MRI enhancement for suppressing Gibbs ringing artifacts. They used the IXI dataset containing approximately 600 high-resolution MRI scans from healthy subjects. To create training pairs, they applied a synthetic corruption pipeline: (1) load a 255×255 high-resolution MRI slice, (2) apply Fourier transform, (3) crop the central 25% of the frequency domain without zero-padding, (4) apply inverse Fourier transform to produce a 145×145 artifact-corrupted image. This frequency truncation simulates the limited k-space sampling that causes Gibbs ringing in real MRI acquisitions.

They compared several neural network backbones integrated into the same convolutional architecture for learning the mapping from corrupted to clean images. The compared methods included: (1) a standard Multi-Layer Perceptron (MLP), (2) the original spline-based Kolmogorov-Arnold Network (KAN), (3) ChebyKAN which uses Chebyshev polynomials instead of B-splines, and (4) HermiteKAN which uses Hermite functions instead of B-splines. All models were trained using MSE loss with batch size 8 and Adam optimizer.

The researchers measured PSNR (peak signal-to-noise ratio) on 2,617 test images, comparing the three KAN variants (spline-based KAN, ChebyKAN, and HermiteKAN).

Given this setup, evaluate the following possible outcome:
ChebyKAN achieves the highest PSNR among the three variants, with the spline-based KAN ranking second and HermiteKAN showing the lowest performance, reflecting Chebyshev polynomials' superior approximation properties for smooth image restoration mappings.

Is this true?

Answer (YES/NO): NO